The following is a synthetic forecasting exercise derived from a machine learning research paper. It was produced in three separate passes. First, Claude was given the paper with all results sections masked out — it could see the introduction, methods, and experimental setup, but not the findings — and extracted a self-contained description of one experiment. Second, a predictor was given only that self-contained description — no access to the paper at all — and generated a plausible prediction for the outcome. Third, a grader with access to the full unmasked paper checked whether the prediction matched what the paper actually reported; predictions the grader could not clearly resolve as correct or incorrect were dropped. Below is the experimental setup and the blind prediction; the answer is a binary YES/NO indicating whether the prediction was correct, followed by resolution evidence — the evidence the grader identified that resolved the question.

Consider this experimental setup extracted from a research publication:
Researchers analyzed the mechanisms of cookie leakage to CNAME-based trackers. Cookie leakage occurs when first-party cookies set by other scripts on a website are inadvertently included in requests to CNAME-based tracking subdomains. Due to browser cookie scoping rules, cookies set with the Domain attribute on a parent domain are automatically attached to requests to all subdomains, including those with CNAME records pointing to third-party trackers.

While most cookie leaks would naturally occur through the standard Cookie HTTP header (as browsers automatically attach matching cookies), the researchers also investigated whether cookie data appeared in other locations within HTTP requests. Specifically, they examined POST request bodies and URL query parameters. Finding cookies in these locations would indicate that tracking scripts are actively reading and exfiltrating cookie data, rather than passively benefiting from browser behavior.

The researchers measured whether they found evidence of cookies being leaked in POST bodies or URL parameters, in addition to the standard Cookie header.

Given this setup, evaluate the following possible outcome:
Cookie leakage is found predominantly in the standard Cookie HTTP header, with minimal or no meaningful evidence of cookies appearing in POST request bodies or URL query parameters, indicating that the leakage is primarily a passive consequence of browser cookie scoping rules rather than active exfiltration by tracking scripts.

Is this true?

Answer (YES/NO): NO